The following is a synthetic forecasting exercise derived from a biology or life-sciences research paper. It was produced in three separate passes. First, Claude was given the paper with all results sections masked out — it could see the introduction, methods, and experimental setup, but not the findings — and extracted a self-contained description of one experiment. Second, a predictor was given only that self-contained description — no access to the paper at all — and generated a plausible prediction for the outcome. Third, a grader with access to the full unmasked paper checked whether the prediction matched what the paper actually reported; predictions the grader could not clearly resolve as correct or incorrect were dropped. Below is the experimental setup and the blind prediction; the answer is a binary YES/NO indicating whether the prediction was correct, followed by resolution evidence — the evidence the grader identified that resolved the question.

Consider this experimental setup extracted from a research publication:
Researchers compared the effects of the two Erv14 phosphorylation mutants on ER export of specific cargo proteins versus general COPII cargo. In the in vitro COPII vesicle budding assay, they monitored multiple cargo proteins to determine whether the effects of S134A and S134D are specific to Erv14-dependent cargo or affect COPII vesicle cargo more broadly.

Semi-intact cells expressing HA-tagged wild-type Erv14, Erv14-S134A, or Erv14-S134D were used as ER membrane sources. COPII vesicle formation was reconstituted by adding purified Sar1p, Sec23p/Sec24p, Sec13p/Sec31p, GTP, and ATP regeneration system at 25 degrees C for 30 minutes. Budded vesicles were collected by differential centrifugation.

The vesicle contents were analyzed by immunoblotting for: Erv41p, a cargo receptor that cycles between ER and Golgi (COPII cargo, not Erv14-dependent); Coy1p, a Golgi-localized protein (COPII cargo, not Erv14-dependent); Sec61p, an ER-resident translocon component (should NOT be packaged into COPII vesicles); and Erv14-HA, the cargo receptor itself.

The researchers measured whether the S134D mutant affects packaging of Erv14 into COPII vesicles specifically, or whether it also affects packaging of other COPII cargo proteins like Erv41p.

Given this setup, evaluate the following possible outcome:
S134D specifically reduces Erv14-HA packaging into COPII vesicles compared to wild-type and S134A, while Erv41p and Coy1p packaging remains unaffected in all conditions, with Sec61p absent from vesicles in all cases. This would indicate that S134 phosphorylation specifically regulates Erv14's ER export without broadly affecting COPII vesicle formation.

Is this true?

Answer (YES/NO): NO